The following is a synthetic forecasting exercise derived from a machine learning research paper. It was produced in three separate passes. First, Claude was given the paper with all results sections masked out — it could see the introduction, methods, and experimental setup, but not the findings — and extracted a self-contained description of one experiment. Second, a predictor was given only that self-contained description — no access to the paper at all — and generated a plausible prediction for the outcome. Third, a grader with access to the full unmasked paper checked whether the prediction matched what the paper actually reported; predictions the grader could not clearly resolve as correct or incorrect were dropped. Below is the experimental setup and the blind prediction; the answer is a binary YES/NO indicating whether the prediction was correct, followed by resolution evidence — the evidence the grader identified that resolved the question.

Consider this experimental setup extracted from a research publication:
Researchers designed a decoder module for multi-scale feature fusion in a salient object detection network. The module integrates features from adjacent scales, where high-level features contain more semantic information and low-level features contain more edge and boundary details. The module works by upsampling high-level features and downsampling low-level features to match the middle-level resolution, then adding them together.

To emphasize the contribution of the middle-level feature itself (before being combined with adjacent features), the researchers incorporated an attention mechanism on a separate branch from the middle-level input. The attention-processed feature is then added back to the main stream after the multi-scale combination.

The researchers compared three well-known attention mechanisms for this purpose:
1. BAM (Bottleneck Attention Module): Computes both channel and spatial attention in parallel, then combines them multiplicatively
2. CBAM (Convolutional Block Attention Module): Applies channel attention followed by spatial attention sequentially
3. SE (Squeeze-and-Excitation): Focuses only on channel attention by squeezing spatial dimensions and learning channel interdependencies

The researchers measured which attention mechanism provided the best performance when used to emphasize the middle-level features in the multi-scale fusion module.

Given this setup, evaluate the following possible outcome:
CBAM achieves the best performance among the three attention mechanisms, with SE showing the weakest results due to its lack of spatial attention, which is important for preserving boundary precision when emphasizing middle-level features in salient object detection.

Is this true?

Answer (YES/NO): NO